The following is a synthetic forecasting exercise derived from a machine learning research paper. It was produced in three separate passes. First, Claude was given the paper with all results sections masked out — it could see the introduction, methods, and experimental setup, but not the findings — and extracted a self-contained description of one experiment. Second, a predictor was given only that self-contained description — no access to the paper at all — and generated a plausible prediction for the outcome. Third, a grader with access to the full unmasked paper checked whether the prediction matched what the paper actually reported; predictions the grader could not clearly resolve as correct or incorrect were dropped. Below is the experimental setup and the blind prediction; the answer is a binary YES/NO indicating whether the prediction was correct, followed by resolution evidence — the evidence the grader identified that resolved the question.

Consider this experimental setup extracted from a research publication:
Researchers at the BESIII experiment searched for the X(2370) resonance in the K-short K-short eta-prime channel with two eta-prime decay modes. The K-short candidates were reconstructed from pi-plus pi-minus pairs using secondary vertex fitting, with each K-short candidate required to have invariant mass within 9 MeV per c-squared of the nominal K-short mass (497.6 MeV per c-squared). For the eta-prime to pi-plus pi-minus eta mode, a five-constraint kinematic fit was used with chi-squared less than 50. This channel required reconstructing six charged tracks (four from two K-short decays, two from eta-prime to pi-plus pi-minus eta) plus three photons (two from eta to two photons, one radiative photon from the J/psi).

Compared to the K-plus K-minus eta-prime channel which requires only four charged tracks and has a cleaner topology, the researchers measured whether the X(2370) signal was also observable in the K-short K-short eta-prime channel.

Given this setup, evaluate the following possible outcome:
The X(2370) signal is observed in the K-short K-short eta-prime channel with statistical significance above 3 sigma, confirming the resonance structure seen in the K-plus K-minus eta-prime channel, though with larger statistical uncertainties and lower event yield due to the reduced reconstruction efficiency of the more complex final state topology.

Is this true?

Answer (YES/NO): YES